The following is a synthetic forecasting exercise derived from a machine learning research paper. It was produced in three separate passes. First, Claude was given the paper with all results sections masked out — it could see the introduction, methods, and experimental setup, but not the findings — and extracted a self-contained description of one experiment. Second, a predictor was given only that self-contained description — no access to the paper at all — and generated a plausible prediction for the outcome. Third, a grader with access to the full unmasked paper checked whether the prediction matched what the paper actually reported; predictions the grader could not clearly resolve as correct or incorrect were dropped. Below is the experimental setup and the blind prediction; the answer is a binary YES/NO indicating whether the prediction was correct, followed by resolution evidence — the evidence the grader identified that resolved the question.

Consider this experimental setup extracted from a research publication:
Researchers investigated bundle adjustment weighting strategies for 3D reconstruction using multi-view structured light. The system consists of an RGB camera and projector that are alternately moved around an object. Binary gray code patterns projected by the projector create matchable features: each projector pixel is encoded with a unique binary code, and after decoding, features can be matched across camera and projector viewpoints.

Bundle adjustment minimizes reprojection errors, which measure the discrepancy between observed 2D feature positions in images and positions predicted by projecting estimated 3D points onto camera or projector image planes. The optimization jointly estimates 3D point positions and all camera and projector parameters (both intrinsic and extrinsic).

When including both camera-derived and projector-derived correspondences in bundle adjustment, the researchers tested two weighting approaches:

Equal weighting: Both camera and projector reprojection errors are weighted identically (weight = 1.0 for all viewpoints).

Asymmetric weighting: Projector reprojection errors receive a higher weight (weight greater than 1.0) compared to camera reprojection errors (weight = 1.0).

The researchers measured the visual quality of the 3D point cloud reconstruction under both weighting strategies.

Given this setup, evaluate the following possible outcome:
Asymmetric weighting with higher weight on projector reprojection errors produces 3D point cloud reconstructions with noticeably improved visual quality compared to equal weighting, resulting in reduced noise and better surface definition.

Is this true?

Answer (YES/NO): YES